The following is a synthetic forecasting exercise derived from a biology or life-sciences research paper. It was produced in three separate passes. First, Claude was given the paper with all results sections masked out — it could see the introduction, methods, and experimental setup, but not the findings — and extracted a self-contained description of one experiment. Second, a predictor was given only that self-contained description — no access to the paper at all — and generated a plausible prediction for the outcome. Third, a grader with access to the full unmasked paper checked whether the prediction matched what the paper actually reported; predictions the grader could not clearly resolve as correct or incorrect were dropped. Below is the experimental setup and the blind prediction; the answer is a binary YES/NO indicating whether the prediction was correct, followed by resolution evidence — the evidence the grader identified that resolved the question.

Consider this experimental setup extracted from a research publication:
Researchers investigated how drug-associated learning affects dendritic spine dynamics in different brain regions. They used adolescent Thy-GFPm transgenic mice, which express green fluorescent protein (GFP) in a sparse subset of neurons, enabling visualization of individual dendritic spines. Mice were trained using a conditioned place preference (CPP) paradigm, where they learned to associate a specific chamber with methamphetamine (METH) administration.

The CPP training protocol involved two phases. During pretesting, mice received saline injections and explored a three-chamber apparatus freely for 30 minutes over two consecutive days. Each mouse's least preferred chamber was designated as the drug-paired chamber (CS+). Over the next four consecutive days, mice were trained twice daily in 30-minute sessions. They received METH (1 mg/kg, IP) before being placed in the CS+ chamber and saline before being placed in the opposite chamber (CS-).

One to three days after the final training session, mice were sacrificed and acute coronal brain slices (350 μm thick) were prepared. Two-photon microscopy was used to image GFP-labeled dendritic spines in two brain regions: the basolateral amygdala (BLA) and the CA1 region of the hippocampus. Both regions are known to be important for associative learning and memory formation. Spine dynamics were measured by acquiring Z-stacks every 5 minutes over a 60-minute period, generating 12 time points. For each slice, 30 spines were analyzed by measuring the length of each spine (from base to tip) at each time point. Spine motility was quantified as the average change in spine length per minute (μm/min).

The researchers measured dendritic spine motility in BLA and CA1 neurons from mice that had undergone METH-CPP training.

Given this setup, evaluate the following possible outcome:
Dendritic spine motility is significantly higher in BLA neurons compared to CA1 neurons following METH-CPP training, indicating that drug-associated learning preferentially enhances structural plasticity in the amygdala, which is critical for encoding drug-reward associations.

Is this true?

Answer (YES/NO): YES